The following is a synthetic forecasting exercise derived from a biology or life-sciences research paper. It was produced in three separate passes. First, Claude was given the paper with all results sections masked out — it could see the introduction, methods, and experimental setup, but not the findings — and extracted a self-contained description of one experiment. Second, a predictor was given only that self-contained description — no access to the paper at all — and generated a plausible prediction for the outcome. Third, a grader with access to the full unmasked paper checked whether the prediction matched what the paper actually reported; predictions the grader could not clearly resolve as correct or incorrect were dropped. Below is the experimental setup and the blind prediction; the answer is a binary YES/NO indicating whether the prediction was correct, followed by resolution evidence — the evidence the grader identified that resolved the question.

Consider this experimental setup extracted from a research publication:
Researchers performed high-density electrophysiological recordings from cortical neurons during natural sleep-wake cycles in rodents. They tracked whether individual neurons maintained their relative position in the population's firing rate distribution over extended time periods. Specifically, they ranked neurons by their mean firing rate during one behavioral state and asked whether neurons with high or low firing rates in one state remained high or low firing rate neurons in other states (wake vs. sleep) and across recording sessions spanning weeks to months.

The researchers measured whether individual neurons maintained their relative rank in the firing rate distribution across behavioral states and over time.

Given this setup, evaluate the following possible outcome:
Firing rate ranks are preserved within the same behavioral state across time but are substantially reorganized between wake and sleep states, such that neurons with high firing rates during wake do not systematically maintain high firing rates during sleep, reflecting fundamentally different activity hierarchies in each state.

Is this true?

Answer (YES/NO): NO